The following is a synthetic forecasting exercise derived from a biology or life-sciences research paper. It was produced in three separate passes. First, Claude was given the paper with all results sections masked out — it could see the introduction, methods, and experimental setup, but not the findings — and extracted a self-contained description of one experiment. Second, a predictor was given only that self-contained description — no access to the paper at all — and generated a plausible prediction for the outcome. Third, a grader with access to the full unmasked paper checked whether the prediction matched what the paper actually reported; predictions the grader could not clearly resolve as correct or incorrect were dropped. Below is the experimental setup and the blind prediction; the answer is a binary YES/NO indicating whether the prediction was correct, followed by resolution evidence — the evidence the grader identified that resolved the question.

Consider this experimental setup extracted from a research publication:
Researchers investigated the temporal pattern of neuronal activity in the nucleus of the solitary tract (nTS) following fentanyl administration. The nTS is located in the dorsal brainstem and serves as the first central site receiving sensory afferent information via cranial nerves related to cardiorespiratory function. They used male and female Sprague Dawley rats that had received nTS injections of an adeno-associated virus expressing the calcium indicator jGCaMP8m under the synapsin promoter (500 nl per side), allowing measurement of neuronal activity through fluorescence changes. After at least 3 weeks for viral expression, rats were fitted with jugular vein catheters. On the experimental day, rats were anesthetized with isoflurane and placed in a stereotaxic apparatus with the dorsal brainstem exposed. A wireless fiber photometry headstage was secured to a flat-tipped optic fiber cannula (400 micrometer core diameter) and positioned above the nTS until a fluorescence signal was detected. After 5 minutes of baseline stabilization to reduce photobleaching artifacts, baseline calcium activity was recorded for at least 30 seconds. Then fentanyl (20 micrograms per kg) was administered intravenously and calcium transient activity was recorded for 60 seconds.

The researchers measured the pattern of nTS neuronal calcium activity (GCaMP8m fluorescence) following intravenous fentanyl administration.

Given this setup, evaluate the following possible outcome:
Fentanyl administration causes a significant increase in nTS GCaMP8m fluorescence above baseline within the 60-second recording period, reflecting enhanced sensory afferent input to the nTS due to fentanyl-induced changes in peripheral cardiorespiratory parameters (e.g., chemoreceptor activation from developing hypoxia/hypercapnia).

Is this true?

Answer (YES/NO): YES